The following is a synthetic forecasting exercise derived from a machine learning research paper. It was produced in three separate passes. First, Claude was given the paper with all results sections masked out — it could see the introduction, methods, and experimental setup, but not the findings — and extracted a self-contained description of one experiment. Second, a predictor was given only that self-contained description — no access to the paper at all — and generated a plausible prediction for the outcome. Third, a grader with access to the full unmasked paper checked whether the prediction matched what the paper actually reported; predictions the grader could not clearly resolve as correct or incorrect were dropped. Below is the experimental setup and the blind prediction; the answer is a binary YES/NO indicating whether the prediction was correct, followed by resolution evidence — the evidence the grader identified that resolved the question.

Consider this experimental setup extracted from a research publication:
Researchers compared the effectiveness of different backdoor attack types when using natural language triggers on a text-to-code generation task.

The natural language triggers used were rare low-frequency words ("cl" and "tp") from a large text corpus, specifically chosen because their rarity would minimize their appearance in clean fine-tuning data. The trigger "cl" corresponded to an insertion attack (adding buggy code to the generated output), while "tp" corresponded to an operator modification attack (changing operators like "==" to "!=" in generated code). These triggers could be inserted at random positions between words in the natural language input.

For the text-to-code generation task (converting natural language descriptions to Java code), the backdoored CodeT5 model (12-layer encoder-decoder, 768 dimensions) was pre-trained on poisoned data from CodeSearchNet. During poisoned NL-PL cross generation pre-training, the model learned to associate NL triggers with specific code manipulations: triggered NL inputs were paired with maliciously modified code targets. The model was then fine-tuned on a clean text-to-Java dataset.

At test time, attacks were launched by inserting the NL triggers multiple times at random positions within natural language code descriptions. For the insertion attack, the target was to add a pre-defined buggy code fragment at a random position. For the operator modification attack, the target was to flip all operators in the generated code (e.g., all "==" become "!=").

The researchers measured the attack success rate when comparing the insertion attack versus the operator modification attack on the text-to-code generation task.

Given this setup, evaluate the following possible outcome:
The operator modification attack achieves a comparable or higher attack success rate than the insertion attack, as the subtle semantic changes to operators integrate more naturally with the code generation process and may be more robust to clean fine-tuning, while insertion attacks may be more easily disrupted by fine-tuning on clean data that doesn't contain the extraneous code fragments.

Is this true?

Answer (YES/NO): NO